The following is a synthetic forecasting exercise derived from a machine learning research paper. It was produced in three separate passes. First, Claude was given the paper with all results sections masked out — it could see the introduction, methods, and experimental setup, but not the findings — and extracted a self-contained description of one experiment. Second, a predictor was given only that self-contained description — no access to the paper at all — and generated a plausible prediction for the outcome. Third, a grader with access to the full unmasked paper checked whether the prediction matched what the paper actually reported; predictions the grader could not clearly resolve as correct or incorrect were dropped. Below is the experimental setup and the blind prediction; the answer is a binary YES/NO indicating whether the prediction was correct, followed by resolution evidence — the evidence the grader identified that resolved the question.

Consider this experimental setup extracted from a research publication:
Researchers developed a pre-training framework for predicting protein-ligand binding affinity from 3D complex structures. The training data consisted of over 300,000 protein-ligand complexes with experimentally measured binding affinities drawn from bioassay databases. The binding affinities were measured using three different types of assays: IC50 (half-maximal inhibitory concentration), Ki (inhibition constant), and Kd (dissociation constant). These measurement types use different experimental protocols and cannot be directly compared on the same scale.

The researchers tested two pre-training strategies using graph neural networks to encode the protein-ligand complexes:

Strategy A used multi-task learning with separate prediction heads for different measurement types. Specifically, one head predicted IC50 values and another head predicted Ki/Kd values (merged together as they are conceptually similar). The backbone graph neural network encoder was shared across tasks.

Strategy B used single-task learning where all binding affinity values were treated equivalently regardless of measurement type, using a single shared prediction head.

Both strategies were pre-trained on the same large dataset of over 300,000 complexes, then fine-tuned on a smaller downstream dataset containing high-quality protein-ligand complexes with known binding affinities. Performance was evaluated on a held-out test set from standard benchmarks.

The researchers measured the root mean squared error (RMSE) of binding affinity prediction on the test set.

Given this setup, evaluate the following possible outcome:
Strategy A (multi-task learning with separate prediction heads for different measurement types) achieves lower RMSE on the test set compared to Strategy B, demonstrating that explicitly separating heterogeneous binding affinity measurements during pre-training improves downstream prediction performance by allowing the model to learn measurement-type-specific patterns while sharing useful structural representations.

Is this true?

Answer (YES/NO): YES